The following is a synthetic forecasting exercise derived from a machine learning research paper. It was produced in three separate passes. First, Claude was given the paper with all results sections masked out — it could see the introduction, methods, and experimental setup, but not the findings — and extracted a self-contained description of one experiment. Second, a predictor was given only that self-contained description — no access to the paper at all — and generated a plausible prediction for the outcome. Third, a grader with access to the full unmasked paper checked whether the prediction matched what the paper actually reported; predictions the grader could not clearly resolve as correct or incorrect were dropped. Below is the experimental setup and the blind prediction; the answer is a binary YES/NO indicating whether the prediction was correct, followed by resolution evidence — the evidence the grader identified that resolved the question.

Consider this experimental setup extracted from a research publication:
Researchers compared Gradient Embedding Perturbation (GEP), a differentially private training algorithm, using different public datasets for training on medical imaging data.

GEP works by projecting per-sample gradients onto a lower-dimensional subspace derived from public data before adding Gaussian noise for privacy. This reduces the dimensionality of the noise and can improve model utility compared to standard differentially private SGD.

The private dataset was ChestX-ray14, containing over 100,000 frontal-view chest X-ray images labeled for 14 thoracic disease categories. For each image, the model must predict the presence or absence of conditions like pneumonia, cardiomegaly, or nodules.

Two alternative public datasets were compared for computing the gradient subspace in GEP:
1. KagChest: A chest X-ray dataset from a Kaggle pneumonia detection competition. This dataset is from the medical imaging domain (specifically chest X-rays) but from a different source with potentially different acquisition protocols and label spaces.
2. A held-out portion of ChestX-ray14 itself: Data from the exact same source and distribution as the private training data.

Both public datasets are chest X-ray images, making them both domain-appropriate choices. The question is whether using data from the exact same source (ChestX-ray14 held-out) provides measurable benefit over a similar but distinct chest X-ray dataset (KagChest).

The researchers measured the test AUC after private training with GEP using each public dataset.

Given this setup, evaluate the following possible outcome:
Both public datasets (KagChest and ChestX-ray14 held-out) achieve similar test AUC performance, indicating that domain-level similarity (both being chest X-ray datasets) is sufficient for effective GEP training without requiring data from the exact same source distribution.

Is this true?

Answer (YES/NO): NO